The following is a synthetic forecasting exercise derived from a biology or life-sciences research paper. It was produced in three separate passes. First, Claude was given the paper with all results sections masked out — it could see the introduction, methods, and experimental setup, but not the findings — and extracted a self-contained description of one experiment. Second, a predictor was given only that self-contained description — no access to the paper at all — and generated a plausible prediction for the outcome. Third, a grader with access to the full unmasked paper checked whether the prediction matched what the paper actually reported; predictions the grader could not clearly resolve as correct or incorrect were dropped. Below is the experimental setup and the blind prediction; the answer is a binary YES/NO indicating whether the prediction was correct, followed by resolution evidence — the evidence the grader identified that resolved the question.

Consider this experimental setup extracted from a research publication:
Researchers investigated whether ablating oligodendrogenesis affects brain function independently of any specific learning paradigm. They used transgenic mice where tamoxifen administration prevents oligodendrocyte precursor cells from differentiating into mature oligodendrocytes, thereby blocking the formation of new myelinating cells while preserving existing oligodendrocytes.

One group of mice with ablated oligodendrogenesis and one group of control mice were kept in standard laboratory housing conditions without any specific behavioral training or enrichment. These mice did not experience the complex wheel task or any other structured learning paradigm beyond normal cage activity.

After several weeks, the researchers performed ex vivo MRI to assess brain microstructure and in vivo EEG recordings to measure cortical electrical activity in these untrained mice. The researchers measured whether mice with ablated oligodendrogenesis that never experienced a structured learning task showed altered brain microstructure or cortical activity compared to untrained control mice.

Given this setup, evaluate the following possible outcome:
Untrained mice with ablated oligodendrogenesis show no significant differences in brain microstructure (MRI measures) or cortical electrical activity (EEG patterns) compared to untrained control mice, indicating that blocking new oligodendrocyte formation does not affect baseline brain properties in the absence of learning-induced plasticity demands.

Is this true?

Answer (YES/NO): NO